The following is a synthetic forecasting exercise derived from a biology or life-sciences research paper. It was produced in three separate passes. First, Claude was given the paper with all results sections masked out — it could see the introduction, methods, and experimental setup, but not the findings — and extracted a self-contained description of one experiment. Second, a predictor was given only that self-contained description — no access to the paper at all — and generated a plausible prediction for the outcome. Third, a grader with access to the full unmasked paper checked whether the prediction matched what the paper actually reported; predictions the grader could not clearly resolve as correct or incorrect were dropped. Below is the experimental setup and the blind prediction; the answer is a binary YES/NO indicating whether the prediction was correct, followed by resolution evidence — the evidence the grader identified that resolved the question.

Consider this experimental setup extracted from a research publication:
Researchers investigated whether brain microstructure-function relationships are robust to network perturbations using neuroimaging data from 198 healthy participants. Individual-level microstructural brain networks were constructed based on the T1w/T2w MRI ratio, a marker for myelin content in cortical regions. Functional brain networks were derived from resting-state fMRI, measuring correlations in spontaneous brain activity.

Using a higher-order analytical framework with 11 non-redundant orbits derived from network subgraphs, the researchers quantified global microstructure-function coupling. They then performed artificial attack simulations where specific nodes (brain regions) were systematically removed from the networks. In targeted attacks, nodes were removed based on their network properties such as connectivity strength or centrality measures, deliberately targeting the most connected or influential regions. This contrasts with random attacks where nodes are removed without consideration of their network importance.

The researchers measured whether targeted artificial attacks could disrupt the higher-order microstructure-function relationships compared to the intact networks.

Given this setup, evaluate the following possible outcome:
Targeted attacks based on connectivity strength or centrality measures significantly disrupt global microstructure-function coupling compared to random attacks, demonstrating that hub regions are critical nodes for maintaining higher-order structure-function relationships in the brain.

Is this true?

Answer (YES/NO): YES